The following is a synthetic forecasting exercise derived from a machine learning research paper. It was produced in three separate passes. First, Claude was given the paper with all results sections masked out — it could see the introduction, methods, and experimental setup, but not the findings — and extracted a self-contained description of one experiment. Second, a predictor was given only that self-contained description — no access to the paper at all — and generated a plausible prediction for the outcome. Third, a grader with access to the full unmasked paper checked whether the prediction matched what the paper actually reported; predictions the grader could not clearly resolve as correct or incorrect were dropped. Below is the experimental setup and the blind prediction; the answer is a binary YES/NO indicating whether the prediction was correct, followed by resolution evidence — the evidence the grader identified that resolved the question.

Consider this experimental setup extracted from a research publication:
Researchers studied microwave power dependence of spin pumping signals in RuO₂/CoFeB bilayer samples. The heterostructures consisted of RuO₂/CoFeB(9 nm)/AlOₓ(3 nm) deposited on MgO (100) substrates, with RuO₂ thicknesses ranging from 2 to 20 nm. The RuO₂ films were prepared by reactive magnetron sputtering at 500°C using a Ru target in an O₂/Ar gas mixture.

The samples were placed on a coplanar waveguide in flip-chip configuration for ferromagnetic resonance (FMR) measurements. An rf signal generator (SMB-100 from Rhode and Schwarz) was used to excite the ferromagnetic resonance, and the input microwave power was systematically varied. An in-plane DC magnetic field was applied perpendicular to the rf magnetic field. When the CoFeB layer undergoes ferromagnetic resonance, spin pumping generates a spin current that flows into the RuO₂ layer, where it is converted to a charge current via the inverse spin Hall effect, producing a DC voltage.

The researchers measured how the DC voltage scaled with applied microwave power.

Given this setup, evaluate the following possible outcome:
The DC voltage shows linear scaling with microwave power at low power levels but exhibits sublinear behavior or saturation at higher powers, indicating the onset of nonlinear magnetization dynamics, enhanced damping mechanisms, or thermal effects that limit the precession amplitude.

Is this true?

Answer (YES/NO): NO